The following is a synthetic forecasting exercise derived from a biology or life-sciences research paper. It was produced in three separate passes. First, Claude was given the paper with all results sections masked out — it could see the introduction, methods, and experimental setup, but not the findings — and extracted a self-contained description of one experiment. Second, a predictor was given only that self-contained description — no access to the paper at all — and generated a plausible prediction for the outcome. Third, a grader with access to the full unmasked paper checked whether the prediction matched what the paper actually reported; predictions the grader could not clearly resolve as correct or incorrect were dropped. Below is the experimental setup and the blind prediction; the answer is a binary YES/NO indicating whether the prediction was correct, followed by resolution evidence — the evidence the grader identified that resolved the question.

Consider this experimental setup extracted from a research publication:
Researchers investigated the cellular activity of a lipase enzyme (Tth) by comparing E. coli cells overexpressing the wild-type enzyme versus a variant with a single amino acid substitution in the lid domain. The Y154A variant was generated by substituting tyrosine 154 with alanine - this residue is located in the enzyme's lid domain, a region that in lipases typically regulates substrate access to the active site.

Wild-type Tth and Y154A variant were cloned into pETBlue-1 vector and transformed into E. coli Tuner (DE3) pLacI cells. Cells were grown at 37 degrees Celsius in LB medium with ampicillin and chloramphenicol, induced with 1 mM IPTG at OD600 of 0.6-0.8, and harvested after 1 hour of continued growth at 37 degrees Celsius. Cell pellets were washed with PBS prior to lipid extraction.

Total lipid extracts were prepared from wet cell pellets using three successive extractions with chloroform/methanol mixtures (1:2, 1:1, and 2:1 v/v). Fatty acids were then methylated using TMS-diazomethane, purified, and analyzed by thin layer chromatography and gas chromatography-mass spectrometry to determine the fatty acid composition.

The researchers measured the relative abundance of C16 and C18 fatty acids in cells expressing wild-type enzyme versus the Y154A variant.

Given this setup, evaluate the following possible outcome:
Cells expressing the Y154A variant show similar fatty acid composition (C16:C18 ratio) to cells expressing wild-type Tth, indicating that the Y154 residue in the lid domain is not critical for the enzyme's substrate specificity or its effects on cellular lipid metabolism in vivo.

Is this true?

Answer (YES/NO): YES